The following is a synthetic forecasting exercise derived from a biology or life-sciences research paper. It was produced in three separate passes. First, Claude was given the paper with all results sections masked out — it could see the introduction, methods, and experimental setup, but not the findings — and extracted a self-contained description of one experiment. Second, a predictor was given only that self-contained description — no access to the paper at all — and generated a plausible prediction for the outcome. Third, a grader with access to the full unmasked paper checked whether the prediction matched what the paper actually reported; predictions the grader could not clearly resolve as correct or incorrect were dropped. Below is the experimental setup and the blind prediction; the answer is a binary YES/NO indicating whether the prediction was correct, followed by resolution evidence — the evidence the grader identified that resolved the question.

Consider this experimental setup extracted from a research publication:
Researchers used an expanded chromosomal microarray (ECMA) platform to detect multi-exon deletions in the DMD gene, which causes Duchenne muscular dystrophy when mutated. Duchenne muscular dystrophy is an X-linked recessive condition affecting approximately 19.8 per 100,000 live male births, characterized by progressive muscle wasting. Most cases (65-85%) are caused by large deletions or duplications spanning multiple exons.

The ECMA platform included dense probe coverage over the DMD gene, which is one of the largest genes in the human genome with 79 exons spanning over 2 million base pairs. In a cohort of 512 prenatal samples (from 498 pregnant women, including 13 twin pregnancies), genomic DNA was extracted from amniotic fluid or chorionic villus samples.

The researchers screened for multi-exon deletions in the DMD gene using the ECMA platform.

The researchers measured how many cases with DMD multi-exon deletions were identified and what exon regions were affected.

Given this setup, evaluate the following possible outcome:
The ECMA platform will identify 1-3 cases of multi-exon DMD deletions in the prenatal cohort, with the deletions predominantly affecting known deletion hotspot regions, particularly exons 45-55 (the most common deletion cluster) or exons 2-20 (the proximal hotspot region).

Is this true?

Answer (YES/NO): YES